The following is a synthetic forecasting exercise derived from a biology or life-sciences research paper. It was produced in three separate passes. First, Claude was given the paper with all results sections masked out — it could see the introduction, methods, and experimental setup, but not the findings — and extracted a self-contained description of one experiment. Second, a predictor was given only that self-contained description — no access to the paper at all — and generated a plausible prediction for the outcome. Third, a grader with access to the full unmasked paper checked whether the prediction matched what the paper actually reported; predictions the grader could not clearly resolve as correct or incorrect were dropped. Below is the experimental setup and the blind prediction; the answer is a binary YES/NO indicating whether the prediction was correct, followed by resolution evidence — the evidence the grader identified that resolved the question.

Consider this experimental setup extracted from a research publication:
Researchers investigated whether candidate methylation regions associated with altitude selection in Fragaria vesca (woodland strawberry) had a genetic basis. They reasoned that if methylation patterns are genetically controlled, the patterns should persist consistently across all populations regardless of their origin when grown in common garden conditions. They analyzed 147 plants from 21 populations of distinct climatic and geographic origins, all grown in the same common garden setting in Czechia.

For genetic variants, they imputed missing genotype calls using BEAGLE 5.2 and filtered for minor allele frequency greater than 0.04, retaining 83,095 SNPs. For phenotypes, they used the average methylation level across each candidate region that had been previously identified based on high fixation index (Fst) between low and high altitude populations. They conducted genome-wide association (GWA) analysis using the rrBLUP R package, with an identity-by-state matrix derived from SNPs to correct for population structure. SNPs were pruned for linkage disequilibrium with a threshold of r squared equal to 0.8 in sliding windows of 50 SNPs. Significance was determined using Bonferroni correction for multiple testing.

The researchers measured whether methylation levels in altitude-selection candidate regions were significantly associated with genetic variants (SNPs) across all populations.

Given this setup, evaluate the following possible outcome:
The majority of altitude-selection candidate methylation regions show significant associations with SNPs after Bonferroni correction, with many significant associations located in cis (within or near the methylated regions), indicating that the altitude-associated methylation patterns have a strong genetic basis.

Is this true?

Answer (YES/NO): NO